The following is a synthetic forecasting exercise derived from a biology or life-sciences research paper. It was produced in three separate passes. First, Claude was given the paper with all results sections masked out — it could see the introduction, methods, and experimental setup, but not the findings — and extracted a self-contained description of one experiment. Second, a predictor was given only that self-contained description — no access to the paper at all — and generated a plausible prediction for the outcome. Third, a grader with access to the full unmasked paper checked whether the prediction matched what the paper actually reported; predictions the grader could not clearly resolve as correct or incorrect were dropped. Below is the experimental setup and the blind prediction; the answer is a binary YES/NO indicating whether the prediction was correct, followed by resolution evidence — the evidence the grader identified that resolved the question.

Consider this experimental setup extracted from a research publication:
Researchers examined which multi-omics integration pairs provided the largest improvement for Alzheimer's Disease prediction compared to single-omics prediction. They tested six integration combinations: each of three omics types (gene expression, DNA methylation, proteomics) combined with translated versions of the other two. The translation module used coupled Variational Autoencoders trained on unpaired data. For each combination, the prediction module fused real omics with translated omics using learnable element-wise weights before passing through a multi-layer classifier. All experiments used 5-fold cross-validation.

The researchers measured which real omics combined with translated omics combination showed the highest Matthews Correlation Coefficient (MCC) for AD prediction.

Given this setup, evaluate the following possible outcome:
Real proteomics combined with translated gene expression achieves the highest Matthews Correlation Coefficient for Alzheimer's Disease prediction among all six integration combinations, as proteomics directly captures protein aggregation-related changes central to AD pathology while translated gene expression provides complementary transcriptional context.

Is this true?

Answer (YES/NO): NO